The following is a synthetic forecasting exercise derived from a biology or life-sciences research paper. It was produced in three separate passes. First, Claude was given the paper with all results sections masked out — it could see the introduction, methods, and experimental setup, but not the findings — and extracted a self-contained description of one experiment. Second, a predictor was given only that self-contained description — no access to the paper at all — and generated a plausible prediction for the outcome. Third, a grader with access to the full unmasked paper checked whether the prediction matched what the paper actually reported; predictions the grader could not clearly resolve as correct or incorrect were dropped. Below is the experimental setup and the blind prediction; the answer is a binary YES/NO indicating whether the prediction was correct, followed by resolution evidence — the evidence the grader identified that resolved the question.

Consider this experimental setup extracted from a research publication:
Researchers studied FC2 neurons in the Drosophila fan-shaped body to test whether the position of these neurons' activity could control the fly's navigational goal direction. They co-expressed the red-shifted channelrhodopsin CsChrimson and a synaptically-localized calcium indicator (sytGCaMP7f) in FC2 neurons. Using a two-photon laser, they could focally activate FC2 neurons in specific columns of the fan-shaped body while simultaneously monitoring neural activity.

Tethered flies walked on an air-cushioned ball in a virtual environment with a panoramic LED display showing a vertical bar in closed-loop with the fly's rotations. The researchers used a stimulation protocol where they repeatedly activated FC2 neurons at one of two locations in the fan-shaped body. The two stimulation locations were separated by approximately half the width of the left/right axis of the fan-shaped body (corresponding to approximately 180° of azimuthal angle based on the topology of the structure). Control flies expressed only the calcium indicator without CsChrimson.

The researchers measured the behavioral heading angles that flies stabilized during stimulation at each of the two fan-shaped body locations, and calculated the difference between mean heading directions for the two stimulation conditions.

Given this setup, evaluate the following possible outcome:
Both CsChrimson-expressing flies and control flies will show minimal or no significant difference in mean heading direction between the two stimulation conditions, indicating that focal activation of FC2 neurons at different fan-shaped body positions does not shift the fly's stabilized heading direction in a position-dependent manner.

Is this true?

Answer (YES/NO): NO